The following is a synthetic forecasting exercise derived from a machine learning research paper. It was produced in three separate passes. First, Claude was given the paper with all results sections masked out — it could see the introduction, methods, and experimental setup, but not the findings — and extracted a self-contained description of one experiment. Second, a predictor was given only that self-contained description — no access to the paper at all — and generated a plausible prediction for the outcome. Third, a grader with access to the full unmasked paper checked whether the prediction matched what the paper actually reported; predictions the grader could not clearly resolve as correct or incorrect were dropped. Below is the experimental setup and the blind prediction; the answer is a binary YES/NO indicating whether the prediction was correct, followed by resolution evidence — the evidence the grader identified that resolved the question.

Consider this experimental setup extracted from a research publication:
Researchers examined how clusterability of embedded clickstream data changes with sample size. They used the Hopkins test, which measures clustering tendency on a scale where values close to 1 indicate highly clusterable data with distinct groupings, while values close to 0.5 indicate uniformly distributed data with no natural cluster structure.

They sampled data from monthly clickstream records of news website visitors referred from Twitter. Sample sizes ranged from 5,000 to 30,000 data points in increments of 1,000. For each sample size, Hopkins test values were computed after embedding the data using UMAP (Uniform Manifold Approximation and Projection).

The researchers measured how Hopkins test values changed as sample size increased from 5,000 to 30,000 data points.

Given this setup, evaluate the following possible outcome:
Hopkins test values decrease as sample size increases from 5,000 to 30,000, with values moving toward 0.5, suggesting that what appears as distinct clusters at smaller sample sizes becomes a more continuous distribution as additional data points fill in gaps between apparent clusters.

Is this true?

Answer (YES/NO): NO